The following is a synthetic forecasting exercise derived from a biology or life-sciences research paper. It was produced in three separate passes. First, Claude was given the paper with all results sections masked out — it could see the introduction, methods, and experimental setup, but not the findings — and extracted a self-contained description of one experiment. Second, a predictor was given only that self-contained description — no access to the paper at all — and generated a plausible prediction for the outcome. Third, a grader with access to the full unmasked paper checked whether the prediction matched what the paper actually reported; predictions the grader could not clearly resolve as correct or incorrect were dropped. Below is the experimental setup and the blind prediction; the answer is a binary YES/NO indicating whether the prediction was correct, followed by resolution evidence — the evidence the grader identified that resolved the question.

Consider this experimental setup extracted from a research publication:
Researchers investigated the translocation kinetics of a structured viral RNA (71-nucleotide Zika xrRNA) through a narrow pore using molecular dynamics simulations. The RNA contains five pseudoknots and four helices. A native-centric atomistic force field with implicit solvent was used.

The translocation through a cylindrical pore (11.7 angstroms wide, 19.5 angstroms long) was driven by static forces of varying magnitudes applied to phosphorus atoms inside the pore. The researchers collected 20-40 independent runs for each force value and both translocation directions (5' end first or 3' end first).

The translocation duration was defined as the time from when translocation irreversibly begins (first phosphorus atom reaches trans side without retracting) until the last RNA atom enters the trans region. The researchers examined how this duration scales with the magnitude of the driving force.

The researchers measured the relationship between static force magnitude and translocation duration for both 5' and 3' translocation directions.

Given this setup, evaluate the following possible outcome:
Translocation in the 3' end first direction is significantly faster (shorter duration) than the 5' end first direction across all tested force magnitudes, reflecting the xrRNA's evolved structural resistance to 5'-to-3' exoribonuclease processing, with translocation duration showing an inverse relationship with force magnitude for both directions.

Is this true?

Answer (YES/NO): NO